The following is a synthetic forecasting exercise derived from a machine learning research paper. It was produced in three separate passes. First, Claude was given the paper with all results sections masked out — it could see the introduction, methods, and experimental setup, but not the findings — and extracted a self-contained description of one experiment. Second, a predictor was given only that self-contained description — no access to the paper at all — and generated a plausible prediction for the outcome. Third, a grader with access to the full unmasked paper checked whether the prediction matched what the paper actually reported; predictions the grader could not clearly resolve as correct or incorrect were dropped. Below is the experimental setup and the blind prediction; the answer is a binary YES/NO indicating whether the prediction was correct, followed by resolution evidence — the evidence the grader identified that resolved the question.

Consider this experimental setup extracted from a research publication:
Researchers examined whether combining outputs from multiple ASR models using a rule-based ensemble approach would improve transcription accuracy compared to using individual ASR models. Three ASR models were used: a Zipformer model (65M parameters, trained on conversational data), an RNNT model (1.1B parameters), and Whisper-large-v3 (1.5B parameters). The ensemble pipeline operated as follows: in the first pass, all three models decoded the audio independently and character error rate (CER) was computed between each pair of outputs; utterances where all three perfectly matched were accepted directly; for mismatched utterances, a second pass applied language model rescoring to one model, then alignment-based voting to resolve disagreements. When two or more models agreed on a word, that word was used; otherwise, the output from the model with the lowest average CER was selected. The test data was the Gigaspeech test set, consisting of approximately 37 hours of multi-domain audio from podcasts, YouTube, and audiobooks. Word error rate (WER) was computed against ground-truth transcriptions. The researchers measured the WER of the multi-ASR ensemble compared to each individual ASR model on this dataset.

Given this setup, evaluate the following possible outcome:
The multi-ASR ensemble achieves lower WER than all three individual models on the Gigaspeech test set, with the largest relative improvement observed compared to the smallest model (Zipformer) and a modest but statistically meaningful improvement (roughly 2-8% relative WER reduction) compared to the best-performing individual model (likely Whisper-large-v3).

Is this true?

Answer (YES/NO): NO